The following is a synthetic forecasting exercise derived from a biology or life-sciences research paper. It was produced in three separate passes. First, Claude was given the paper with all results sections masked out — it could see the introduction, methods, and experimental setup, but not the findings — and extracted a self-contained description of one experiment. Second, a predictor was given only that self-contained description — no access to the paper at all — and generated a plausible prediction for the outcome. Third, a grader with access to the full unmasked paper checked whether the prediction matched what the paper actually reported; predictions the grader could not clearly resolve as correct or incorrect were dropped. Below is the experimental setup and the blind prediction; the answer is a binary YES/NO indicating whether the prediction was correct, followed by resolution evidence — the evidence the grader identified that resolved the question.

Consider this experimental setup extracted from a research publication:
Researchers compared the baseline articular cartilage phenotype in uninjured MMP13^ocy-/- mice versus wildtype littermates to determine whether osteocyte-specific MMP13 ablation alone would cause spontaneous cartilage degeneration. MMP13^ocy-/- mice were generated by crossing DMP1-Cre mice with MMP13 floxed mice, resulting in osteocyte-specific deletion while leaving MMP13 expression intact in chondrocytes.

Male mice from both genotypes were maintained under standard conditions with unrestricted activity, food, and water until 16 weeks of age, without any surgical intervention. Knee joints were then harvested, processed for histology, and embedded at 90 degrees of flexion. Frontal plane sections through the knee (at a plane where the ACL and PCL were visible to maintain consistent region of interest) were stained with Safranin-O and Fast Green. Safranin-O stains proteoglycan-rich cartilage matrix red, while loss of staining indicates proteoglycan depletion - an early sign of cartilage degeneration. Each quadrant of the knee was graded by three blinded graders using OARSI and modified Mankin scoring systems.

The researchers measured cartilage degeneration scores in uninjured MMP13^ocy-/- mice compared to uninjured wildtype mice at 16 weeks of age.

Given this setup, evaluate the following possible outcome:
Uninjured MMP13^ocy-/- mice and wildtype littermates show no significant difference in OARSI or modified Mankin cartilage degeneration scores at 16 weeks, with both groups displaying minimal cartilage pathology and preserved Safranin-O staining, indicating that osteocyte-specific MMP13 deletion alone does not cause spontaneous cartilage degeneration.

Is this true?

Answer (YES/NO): NO